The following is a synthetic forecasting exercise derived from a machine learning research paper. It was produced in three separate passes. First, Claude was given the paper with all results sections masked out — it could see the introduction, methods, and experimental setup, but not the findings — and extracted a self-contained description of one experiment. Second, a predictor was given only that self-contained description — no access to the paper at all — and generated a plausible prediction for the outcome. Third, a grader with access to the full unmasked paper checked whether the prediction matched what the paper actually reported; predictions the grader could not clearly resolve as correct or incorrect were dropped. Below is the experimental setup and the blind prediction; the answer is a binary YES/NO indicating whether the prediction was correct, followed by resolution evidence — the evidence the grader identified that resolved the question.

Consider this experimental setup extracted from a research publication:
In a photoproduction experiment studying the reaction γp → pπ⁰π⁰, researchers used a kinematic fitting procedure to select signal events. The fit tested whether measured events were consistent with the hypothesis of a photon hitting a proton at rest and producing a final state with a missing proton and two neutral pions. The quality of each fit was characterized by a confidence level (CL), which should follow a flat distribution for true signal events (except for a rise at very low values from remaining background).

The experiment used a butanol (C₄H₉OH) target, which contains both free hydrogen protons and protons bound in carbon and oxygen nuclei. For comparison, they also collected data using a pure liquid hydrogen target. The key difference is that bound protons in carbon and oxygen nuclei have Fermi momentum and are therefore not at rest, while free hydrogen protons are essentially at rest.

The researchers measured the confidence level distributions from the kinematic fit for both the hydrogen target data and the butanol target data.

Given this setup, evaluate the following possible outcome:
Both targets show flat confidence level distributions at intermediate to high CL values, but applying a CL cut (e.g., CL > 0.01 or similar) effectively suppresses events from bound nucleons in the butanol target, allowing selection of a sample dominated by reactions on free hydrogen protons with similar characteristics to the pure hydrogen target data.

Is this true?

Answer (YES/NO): NO